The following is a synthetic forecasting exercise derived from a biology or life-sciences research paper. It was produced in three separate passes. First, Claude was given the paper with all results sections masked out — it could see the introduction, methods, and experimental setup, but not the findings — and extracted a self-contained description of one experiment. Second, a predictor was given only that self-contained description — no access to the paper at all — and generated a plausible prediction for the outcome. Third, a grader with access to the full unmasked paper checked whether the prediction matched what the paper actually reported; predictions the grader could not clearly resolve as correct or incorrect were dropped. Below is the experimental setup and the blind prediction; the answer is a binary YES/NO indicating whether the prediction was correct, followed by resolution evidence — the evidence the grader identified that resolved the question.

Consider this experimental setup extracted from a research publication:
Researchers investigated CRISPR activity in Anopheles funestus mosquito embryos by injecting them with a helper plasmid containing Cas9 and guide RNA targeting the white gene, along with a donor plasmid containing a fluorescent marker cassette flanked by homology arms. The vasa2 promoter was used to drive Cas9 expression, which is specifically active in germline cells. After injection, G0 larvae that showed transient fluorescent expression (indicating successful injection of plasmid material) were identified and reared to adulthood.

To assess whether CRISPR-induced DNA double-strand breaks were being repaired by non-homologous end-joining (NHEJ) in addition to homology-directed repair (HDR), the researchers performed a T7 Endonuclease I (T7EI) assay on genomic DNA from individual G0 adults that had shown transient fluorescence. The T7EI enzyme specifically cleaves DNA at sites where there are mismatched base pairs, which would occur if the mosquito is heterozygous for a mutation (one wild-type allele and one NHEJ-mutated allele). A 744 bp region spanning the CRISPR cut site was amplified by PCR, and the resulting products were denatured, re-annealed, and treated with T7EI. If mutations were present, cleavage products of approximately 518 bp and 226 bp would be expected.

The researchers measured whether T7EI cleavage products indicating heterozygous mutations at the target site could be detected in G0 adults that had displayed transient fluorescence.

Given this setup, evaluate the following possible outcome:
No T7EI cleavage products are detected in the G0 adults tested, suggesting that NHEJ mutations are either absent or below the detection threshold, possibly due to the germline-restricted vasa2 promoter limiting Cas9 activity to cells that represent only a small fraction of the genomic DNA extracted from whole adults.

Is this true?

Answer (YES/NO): YES